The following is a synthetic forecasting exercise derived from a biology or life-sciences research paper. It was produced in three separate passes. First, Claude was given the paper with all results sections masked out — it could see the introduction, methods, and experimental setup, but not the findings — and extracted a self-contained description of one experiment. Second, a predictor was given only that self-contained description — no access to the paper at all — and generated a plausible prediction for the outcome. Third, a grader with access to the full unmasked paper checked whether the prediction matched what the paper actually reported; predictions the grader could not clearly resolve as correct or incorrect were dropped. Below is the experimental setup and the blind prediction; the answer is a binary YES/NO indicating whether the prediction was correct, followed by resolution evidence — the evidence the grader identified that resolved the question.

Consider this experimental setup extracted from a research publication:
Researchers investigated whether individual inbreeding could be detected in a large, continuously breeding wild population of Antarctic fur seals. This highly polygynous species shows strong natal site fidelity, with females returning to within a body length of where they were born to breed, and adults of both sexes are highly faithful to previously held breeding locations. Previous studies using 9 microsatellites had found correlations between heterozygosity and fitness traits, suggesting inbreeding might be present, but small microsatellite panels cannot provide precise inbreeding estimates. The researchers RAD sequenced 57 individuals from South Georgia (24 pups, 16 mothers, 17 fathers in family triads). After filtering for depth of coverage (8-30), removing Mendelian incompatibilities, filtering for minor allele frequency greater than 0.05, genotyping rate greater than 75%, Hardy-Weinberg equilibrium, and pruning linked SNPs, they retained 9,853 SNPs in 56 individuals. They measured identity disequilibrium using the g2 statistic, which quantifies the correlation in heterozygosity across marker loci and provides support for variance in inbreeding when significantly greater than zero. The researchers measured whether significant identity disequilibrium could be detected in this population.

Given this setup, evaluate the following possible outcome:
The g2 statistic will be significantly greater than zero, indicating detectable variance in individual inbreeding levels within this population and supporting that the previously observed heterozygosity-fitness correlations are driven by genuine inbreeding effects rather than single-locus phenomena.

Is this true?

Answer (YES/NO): YES